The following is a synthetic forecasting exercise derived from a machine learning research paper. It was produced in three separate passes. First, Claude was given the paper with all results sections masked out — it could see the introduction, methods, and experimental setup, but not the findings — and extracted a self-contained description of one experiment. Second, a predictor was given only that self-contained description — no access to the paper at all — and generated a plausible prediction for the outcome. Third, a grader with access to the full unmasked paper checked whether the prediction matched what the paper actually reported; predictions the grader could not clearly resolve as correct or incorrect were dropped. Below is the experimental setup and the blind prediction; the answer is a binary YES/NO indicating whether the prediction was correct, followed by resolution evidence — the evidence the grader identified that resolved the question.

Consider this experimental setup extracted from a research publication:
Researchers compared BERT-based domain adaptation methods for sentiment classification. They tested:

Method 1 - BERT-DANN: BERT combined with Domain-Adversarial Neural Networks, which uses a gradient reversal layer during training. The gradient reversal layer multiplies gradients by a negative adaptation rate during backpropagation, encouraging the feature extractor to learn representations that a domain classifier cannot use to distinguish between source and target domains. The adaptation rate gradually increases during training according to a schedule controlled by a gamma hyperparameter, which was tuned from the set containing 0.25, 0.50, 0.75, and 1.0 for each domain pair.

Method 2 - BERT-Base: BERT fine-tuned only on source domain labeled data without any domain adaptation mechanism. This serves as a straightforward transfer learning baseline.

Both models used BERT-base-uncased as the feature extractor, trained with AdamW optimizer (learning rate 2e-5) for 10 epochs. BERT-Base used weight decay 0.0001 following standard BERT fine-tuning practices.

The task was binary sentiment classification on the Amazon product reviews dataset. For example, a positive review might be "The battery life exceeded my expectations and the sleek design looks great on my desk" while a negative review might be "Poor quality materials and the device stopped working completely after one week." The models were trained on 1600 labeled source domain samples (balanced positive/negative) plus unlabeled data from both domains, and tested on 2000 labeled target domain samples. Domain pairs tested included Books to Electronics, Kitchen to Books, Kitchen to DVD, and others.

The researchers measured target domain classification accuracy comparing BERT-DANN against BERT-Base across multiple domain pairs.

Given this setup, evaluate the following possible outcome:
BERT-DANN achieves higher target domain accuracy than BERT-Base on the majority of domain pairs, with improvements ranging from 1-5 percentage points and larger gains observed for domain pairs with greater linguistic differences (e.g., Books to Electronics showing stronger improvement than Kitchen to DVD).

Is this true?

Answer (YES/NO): NO